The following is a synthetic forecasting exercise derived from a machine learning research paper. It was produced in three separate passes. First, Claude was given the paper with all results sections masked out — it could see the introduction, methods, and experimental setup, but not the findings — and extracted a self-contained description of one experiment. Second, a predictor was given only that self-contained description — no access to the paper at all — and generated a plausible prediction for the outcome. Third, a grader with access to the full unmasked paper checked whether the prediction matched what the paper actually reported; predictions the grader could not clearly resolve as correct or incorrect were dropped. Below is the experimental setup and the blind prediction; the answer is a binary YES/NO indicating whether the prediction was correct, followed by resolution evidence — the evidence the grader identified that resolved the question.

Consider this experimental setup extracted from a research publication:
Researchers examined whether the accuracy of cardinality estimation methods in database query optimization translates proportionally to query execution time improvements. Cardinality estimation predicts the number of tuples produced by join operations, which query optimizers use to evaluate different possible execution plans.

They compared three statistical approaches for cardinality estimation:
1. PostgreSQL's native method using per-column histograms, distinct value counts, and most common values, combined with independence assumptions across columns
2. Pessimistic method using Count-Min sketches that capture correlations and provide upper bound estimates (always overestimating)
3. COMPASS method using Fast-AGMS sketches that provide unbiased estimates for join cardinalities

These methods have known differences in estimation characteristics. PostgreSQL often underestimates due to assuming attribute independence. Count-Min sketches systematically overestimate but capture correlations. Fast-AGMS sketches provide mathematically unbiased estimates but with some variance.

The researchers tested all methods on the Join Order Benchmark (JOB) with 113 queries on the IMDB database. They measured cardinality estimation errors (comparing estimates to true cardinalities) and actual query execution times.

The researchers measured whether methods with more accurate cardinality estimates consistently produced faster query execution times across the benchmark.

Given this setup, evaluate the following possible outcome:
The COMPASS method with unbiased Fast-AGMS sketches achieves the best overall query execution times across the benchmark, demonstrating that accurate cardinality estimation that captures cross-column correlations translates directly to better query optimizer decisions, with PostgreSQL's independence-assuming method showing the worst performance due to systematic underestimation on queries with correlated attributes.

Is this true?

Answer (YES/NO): NO